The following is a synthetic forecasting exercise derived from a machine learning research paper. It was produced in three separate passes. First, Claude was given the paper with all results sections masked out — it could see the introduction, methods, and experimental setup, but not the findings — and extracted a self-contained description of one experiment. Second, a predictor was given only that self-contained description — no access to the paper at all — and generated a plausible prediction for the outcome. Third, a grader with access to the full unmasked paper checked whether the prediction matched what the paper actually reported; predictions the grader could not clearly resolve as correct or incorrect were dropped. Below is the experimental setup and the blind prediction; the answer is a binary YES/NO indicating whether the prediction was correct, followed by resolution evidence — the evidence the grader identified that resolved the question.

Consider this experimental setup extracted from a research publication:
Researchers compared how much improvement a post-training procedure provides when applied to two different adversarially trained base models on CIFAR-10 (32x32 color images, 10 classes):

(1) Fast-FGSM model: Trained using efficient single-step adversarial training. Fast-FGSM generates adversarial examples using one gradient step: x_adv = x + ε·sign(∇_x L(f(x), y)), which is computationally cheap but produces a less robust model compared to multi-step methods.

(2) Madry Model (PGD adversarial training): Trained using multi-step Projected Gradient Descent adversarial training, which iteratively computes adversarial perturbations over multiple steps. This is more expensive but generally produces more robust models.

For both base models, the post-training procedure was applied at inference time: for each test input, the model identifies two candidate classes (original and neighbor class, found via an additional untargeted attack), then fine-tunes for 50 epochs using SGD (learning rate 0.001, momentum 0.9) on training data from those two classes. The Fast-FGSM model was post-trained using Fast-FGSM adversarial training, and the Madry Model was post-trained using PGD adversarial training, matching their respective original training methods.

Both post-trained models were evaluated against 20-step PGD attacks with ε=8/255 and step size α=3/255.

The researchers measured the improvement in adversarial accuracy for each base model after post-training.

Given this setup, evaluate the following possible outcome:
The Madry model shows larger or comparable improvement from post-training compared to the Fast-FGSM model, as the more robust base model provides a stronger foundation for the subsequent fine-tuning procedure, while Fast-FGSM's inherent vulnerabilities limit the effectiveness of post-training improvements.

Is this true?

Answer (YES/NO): NO